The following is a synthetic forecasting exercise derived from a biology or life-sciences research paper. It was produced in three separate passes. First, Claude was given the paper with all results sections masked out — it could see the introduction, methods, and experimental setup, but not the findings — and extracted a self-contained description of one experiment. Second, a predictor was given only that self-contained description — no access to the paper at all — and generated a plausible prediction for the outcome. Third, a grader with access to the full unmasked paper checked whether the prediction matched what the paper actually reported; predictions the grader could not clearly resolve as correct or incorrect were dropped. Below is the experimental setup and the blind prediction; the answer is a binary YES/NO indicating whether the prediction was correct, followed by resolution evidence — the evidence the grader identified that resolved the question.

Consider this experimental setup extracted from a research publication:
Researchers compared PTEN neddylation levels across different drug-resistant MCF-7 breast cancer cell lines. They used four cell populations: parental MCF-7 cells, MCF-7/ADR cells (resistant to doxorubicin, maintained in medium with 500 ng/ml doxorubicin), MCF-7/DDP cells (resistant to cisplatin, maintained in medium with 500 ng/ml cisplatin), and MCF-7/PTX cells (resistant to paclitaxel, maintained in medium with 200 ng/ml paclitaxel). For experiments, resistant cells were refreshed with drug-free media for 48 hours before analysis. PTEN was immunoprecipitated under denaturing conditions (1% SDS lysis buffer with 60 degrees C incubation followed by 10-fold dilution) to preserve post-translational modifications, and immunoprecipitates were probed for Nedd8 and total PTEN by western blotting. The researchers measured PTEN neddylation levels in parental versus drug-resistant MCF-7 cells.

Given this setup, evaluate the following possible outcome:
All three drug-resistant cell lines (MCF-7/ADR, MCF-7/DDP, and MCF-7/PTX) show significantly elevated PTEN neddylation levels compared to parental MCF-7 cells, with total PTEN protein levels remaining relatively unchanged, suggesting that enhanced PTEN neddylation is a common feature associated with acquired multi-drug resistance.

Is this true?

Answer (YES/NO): NO